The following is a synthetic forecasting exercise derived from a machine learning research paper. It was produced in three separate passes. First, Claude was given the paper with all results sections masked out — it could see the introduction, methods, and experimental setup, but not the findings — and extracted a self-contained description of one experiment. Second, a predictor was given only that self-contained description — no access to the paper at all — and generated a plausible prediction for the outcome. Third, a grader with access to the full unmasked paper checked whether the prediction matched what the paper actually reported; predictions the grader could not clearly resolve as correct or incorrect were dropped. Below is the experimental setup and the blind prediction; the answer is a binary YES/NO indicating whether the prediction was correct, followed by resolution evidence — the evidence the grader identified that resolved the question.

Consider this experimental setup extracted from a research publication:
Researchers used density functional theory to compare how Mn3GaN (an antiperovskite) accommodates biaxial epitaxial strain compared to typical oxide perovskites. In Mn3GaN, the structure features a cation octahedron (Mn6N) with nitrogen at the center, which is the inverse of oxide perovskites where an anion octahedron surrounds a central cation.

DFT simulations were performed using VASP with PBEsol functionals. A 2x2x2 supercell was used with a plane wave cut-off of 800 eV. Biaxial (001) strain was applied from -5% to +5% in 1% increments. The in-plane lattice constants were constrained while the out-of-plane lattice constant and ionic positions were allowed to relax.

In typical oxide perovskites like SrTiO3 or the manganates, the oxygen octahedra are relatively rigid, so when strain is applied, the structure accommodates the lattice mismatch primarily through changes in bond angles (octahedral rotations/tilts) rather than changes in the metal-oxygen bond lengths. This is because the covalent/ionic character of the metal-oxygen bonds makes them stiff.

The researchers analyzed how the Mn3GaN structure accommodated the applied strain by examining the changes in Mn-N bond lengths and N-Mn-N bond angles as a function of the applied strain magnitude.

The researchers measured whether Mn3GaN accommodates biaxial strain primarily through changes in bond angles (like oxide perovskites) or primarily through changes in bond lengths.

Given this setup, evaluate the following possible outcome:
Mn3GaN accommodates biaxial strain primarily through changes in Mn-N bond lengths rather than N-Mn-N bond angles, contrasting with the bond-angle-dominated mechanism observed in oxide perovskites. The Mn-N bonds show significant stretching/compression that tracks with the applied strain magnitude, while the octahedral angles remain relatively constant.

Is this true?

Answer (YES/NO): YES